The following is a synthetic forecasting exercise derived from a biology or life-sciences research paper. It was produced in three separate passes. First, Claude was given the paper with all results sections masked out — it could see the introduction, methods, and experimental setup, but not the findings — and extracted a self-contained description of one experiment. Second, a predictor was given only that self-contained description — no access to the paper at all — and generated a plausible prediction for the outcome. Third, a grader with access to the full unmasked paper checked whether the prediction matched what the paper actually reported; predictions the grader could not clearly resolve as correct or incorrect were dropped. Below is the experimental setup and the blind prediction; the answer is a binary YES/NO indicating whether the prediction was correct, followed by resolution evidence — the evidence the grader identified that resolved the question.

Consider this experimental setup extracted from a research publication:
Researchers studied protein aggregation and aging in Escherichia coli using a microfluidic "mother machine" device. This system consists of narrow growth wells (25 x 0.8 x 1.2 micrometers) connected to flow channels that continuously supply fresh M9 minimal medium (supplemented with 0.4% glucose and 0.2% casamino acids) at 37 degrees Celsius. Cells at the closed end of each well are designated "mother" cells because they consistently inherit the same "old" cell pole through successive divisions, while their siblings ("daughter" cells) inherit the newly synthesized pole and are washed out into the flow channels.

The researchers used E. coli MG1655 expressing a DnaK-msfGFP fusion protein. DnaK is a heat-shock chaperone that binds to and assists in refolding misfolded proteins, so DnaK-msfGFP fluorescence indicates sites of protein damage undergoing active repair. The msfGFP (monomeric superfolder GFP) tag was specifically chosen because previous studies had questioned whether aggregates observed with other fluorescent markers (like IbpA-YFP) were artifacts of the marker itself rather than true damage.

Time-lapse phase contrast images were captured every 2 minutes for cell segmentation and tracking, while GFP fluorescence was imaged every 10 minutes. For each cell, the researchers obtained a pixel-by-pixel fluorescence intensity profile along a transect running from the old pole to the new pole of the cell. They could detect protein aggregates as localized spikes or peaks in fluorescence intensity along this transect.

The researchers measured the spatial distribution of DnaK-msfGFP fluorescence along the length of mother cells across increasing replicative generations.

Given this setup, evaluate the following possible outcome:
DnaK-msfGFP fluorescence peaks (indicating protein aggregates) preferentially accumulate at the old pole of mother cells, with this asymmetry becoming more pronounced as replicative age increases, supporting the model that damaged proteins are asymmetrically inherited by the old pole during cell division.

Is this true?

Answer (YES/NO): YES